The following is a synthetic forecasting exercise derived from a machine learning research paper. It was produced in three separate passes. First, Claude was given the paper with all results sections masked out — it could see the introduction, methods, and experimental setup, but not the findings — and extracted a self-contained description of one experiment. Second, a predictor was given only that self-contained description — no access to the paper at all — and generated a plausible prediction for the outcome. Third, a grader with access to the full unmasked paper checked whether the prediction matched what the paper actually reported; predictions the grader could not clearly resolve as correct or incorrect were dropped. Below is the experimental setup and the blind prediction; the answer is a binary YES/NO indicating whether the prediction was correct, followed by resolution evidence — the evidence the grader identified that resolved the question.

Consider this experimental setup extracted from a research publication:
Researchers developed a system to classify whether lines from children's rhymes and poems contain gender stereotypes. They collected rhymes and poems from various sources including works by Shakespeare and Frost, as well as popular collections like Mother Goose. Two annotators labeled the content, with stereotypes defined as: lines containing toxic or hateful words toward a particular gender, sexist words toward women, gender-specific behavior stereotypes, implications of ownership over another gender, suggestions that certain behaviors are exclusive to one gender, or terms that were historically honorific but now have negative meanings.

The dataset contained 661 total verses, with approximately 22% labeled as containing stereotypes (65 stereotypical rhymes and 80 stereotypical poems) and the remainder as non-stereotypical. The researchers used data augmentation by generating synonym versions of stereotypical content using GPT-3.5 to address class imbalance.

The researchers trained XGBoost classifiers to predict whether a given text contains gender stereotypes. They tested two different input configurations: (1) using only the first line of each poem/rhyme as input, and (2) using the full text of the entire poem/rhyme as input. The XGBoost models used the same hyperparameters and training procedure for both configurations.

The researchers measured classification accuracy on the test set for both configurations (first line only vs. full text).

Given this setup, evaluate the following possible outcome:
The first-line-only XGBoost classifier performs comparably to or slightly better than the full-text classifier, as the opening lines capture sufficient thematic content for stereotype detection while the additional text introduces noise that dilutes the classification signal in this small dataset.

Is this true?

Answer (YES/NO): NO